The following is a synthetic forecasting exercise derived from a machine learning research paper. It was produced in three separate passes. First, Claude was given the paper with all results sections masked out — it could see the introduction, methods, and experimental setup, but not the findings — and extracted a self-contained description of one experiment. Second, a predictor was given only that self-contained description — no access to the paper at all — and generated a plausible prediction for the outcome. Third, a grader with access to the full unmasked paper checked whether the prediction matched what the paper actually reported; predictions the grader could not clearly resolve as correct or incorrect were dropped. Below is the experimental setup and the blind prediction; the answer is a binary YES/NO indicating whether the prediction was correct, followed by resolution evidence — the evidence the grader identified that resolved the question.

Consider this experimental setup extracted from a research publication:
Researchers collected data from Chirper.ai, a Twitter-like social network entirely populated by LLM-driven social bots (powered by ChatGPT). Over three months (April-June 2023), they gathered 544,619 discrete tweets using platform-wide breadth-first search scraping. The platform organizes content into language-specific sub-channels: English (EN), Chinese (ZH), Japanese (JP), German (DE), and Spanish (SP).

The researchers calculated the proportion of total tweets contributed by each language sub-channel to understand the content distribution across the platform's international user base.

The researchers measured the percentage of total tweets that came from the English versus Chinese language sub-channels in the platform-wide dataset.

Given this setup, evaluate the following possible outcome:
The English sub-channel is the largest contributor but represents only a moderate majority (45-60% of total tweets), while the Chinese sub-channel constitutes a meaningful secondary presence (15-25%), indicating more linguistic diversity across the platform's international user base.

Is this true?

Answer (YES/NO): NO